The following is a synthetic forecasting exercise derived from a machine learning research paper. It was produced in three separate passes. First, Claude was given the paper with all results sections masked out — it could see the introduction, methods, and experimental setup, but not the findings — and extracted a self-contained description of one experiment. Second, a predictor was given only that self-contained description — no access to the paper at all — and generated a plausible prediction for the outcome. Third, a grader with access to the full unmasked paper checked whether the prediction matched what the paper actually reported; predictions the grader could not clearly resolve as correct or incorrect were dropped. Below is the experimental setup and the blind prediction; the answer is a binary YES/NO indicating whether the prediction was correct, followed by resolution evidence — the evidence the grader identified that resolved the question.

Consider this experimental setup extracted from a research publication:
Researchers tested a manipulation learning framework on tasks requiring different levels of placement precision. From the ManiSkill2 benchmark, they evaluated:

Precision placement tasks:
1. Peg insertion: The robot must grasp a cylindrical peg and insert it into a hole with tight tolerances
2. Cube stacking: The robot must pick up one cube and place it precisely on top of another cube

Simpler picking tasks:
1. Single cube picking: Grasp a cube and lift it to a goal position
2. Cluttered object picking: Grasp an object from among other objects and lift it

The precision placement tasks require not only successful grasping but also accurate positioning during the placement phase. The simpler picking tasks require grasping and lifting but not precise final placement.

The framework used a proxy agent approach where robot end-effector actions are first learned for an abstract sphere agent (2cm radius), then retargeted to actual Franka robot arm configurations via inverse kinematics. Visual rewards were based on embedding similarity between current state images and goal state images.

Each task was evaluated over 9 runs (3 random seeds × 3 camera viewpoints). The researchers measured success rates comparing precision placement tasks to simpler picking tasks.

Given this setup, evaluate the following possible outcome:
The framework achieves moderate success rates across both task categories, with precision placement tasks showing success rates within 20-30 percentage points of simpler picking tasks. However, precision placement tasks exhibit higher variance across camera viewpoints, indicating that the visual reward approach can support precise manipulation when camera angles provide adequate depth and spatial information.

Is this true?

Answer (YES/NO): NO